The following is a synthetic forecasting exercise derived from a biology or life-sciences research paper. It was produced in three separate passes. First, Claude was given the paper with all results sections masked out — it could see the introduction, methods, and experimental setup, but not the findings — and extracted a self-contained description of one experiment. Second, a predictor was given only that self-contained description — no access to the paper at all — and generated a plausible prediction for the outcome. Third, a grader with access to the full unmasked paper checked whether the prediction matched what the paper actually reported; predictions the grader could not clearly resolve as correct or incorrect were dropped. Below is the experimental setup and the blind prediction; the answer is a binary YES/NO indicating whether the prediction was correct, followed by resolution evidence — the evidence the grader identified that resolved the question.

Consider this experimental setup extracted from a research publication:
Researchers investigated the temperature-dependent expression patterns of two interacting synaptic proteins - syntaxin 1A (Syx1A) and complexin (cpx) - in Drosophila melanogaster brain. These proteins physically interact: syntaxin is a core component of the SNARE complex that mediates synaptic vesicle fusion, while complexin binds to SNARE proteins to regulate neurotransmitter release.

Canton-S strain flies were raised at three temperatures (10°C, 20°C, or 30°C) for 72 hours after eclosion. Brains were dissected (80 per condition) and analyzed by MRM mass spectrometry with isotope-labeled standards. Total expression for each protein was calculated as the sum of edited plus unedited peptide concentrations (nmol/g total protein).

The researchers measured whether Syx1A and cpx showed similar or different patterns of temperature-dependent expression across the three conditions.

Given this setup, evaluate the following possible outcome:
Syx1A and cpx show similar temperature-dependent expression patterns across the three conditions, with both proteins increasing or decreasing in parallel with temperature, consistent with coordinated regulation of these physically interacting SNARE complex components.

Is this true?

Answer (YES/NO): NO